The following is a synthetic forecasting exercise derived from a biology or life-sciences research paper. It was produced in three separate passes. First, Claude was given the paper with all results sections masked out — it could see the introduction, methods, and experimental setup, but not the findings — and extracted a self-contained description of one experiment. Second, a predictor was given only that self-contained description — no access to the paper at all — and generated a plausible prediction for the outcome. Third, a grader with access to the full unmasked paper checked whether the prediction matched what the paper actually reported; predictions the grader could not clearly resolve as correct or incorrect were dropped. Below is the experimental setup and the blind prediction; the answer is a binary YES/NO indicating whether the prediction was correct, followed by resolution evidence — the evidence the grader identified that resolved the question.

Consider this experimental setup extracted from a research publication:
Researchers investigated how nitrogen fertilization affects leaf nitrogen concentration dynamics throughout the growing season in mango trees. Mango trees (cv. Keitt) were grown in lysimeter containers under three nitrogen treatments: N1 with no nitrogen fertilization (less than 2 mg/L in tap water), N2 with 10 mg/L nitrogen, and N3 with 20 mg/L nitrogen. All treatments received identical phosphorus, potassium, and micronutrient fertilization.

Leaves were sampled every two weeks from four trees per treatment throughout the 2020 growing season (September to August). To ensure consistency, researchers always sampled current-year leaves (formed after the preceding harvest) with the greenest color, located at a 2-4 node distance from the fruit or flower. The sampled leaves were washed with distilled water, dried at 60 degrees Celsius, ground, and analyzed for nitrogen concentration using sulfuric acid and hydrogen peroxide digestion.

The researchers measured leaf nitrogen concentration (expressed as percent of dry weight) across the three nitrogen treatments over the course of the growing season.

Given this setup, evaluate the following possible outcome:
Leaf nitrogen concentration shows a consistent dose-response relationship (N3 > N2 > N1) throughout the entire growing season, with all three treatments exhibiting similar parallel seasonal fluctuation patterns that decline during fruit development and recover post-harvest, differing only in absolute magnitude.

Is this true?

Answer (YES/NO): NO